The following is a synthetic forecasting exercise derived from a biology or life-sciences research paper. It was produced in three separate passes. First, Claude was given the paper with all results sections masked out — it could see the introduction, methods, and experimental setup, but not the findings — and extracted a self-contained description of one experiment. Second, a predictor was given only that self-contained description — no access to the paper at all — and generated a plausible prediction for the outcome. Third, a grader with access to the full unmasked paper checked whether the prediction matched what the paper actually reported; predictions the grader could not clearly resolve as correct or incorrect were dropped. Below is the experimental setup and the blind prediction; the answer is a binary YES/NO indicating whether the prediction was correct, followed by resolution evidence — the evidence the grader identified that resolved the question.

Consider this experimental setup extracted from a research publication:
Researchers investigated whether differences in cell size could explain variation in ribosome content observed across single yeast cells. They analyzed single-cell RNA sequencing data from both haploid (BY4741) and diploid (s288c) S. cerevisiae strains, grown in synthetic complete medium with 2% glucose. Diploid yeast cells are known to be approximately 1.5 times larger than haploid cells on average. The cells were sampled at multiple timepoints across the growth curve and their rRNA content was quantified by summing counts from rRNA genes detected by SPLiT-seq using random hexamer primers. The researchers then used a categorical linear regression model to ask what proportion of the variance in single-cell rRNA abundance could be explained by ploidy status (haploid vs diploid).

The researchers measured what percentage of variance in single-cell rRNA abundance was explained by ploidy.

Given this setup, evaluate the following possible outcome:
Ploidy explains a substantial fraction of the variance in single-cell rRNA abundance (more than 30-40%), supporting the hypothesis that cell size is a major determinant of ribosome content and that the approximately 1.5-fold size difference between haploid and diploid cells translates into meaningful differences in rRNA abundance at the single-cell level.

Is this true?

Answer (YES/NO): NO